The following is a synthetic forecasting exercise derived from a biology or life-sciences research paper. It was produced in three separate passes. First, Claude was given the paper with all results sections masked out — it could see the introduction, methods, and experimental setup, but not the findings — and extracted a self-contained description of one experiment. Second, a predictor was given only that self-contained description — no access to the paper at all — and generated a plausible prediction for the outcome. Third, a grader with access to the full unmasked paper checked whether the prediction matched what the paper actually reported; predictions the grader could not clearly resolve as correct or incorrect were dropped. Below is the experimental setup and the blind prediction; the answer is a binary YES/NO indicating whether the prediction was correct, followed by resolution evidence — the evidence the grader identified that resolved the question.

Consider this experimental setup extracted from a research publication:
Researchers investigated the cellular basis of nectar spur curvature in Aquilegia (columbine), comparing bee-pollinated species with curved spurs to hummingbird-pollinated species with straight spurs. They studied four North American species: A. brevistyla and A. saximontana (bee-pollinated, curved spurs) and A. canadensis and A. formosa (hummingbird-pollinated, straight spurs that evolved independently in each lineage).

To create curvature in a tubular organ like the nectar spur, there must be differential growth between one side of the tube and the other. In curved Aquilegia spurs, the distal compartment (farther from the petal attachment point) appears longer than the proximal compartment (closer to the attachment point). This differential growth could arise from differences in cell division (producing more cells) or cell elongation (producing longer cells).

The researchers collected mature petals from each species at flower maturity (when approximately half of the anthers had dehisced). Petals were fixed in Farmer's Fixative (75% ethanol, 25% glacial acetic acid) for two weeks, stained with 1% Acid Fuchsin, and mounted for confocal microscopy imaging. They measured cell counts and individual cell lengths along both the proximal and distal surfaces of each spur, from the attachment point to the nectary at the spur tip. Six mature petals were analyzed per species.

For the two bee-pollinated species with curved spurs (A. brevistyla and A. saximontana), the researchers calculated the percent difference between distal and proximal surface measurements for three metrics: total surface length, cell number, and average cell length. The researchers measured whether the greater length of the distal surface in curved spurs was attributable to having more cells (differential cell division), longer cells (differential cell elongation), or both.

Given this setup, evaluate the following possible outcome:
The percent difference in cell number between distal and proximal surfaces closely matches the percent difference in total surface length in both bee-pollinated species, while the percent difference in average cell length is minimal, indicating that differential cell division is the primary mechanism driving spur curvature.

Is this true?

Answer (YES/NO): YES